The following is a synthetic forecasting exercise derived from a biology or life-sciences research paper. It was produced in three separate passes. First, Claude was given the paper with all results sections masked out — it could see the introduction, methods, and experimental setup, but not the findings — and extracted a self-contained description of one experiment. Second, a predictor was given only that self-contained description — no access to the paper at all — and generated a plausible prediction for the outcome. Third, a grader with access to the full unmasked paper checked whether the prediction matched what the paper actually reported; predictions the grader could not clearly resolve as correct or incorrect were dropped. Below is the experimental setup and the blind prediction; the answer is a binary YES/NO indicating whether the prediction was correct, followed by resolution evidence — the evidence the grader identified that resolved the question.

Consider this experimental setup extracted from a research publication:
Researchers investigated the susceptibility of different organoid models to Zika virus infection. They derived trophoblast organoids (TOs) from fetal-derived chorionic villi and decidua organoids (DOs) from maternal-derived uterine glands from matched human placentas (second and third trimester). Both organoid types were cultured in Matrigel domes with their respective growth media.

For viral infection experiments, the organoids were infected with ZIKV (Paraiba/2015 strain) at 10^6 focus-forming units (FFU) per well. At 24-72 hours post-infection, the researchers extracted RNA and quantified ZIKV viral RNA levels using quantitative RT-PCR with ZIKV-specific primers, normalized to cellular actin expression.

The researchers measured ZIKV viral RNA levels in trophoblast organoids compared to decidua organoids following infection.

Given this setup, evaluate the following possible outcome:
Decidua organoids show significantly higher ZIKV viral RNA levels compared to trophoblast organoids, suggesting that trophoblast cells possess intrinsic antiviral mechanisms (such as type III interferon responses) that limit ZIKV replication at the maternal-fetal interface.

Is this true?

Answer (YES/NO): NO